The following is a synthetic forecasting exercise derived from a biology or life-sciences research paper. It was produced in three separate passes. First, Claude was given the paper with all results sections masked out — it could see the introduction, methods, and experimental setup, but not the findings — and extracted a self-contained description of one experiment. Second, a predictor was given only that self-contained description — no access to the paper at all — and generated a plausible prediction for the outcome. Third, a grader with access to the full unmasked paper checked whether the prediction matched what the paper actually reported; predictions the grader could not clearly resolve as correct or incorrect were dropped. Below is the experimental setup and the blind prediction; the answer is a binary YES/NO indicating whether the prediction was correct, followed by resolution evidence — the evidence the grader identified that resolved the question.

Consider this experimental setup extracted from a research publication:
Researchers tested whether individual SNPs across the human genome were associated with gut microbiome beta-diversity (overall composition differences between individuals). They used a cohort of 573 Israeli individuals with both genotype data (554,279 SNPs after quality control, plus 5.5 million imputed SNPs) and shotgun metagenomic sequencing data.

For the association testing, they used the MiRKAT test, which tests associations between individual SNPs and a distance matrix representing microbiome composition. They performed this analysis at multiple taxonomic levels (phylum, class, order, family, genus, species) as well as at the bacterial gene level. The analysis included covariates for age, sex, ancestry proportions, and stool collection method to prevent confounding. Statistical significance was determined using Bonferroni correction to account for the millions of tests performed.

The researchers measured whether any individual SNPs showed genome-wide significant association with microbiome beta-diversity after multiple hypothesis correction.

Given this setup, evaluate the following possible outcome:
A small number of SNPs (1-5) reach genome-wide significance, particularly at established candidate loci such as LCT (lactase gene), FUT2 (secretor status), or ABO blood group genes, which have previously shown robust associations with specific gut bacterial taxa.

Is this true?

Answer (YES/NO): NO